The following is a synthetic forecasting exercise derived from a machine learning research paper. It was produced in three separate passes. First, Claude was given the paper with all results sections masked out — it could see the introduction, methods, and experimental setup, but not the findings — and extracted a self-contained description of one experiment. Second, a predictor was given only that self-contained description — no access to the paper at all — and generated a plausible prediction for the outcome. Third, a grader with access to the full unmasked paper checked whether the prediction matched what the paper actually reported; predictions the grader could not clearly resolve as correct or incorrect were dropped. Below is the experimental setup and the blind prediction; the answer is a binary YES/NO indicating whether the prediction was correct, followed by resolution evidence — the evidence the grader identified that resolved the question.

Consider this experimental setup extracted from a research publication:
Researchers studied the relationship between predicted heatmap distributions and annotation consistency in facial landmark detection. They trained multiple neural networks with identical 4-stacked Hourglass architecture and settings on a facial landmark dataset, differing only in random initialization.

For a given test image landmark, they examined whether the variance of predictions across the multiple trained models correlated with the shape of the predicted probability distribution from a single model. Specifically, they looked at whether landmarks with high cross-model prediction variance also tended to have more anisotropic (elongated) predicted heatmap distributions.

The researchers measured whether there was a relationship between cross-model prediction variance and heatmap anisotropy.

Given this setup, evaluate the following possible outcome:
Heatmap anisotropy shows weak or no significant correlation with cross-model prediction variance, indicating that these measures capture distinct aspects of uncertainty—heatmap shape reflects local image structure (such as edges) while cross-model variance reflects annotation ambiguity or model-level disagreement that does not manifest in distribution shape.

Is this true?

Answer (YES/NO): NO